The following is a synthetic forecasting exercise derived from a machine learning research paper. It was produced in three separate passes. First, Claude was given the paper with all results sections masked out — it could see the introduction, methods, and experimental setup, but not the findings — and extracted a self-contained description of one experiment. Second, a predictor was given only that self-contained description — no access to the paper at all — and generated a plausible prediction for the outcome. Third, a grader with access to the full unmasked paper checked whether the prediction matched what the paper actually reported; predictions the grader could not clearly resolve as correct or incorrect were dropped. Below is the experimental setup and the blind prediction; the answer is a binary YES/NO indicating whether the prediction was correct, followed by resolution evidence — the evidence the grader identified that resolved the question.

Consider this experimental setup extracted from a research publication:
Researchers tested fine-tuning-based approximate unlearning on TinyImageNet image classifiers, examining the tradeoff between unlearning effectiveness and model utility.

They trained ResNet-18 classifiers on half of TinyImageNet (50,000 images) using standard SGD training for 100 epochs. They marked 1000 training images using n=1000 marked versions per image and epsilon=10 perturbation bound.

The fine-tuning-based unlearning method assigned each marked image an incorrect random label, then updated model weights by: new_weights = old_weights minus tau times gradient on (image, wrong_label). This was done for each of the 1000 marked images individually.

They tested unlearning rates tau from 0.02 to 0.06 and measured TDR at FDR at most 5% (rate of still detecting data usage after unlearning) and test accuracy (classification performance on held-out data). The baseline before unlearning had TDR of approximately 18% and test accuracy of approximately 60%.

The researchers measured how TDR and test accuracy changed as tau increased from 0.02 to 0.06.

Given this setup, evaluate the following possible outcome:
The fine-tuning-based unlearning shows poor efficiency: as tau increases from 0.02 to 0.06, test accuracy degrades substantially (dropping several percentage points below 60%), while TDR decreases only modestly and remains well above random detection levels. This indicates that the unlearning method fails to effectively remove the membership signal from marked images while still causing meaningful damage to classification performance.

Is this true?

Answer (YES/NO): NO